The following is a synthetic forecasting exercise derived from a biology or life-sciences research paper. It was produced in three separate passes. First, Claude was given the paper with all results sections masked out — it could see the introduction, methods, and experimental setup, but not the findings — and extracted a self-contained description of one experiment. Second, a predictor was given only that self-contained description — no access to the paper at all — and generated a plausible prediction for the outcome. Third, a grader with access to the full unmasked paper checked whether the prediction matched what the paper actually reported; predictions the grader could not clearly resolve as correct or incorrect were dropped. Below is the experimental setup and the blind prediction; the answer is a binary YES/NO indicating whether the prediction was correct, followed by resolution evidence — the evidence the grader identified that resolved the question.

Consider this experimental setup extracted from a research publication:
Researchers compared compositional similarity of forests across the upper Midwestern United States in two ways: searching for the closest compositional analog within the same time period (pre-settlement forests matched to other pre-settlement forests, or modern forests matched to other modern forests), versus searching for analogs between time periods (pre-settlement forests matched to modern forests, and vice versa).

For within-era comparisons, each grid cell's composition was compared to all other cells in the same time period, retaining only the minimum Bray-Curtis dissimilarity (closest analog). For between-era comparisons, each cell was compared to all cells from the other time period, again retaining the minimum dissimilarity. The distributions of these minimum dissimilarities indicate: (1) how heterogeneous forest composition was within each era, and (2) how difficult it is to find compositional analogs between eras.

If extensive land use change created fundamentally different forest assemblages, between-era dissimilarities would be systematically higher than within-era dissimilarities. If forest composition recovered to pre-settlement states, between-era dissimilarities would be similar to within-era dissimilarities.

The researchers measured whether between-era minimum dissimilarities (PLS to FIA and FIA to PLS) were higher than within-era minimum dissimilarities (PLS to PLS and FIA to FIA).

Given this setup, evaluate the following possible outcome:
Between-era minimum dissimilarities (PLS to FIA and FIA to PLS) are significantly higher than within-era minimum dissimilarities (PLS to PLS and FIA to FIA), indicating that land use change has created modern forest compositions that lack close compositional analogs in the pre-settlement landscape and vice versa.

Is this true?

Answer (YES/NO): YES